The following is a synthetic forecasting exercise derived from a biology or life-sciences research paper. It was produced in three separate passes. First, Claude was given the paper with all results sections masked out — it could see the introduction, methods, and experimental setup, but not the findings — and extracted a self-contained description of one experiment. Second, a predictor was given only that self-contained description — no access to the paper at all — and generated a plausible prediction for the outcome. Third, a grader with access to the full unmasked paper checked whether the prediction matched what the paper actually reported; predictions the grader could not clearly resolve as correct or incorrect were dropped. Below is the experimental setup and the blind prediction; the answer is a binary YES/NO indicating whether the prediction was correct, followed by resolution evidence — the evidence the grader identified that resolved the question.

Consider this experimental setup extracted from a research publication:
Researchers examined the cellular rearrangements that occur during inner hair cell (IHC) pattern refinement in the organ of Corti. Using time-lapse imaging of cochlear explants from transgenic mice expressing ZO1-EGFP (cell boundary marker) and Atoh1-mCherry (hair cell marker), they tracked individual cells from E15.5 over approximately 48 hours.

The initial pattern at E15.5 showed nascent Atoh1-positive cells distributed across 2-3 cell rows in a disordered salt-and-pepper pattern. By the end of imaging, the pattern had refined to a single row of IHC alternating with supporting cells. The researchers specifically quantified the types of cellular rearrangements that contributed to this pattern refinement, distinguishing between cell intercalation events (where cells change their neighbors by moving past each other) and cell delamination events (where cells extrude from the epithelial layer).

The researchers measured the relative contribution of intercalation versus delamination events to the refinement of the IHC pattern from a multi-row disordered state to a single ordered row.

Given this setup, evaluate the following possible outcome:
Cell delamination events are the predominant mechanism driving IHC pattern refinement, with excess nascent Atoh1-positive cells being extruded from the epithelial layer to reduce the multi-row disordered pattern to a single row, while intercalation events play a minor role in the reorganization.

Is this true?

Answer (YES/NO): NO